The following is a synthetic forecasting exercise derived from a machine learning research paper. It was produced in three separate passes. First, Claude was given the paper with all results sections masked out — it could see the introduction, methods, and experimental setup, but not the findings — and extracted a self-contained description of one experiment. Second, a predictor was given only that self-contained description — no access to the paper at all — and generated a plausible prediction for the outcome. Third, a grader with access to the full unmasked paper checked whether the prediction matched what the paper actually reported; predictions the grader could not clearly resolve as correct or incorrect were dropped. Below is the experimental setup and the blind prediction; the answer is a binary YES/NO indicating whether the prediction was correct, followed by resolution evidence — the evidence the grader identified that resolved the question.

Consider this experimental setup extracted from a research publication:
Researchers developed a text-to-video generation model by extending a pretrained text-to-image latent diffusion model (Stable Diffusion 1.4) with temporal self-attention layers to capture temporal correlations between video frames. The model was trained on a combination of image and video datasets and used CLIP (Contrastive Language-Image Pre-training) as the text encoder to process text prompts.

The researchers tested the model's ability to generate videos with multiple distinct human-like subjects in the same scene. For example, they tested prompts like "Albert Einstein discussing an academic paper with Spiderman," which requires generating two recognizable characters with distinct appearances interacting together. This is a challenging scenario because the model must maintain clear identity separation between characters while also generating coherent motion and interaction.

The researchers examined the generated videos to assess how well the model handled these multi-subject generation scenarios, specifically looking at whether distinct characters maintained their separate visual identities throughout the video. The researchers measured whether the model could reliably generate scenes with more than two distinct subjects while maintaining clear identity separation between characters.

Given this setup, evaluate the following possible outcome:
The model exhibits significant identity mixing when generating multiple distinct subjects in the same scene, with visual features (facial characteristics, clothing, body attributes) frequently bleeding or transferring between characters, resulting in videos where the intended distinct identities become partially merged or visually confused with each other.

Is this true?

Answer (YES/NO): YES